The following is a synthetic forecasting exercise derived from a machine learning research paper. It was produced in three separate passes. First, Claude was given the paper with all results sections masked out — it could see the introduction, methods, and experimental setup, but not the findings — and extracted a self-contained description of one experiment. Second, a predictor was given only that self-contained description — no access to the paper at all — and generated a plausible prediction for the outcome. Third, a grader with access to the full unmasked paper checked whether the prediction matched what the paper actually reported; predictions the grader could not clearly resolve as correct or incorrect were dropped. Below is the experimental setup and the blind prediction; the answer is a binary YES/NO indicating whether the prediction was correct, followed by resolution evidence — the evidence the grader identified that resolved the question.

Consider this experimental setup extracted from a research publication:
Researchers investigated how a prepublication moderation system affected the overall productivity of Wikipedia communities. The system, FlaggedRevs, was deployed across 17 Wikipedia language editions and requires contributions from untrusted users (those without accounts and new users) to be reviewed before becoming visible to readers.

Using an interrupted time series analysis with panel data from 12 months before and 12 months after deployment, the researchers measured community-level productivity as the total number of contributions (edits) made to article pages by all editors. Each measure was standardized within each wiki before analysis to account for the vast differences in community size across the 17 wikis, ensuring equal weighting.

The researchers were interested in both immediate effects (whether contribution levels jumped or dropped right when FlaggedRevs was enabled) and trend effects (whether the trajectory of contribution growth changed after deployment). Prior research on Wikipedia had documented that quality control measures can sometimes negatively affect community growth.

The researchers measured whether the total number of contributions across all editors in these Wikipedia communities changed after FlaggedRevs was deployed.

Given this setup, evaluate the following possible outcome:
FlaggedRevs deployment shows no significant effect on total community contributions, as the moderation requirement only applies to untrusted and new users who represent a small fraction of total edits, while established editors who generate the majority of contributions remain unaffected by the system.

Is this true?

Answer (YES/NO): YES